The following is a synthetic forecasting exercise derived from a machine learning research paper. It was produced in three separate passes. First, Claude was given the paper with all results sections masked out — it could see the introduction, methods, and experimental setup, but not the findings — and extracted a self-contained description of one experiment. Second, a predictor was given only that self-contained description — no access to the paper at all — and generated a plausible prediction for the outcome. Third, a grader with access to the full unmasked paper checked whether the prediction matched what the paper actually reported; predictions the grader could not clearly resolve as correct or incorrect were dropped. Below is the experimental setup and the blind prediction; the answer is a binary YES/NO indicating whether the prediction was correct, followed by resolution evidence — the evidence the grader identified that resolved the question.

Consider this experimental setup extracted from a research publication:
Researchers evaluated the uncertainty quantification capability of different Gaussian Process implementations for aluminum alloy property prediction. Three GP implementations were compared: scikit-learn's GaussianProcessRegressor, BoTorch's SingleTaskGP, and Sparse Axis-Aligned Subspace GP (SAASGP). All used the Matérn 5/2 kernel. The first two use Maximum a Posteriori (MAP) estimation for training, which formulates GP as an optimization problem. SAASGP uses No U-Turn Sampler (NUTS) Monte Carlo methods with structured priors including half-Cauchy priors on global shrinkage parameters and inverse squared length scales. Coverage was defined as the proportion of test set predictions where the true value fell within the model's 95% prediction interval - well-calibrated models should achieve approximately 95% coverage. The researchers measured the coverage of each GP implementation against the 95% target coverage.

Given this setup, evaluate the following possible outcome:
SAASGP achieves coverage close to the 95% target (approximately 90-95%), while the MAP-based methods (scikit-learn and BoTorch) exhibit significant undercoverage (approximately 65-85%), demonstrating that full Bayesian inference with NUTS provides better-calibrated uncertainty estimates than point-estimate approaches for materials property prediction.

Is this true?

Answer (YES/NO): NO